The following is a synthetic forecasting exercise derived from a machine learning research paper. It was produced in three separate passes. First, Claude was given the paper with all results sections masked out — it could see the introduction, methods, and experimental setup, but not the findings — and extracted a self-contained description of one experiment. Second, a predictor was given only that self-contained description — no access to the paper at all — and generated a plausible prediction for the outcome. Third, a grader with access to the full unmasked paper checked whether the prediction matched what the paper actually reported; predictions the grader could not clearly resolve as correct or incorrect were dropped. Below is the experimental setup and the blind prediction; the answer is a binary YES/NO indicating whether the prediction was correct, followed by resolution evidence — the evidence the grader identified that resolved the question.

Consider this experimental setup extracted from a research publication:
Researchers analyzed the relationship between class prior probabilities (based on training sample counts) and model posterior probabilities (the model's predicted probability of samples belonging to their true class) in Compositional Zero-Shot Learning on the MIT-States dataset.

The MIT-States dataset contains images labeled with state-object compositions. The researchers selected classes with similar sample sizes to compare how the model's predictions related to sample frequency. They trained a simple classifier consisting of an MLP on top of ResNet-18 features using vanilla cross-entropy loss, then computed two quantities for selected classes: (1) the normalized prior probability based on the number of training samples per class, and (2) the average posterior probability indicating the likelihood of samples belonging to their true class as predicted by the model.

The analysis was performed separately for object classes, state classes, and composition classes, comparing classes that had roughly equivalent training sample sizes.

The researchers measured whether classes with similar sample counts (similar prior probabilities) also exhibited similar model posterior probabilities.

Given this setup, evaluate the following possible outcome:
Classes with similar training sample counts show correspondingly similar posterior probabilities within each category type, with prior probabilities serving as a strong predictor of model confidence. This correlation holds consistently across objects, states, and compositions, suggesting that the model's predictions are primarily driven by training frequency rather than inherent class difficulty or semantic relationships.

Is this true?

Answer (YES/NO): NO